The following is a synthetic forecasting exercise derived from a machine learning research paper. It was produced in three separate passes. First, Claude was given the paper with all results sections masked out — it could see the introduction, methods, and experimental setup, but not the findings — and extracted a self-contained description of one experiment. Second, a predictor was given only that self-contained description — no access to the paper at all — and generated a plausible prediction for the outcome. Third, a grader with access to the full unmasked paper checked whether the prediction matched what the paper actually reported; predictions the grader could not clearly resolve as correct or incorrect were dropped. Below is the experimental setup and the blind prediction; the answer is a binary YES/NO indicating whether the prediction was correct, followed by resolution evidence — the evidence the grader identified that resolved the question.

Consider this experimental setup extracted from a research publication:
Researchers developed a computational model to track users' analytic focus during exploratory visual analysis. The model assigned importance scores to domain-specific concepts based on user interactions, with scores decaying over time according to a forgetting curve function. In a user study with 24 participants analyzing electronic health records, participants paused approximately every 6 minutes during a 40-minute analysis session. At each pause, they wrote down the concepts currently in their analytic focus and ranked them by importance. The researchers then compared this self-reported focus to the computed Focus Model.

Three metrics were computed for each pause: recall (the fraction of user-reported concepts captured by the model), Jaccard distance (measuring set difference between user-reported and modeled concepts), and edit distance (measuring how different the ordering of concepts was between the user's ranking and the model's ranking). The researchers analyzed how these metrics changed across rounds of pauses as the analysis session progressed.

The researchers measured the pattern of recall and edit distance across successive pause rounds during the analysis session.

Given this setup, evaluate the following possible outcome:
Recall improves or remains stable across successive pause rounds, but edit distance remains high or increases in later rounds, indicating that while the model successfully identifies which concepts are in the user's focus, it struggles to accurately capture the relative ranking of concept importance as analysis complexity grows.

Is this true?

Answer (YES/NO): YES